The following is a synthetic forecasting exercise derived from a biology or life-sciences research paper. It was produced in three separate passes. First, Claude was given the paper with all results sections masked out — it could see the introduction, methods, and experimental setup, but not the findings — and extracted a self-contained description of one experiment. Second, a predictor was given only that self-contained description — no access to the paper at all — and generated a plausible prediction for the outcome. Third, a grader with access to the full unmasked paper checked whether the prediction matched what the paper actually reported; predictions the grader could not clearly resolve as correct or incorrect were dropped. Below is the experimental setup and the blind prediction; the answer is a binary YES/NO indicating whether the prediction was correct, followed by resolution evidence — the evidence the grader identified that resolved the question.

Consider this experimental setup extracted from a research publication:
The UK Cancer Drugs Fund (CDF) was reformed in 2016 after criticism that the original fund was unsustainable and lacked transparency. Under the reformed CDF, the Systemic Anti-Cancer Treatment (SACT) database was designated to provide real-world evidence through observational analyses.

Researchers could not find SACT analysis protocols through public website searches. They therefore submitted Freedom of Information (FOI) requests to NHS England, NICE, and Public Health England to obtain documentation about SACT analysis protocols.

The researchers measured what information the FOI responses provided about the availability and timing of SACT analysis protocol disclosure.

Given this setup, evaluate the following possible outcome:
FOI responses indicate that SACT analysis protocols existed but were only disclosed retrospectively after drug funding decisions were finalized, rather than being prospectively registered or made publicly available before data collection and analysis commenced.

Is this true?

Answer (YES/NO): YES